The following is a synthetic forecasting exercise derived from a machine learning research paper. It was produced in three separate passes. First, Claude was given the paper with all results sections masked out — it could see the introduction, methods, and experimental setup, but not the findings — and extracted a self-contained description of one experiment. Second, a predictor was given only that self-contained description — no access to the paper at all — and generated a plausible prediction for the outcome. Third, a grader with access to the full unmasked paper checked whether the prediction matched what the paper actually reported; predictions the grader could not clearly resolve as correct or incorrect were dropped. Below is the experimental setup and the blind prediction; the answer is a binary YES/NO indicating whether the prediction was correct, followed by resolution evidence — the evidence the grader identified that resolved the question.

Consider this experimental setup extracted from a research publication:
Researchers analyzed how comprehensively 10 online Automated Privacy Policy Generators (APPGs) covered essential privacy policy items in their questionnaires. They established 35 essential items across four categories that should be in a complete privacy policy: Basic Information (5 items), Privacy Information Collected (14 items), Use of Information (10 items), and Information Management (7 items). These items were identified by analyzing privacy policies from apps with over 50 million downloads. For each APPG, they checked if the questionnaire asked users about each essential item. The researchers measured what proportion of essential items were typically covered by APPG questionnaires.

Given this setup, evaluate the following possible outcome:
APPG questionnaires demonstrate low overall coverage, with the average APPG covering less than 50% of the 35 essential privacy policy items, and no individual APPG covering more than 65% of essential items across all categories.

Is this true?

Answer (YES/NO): YES